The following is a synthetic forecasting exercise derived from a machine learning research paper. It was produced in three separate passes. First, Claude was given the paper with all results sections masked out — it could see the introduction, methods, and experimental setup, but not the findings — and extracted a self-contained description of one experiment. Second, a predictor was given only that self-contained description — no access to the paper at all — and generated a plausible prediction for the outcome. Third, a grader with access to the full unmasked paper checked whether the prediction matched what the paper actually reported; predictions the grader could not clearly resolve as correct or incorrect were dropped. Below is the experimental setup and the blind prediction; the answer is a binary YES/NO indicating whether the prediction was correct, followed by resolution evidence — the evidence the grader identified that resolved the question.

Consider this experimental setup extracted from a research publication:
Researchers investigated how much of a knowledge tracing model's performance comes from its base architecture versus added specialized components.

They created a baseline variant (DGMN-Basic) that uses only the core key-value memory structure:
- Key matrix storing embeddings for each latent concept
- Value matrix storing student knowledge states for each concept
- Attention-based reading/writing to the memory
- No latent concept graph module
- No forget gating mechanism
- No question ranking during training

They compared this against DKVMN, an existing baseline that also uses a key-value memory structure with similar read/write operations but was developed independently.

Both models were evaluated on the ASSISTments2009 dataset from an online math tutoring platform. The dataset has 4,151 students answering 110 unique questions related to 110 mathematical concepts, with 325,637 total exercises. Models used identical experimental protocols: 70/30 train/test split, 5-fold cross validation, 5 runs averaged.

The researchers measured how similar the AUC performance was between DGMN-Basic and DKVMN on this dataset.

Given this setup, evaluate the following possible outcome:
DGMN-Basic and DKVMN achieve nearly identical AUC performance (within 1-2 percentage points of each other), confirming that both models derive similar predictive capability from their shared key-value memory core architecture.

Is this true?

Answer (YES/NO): YES